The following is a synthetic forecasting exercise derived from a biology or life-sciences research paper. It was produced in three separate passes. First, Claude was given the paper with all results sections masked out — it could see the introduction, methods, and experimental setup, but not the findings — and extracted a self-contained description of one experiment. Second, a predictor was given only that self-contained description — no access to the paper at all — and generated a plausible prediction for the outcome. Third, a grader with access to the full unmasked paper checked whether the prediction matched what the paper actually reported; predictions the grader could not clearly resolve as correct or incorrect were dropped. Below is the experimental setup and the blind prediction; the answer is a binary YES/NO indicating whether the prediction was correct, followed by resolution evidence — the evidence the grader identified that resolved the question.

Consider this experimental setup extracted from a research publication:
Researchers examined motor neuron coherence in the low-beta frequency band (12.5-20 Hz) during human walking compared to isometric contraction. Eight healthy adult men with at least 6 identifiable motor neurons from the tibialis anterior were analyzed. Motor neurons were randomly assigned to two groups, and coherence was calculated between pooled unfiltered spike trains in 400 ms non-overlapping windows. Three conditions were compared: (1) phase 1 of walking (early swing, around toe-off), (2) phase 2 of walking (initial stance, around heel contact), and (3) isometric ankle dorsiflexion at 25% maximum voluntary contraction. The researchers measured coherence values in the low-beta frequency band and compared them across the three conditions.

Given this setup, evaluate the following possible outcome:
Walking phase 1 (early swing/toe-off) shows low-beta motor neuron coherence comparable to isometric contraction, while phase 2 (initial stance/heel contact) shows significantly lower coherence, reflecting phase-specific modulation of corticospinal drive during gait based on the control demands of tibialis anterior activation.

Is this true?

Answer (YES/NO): NO